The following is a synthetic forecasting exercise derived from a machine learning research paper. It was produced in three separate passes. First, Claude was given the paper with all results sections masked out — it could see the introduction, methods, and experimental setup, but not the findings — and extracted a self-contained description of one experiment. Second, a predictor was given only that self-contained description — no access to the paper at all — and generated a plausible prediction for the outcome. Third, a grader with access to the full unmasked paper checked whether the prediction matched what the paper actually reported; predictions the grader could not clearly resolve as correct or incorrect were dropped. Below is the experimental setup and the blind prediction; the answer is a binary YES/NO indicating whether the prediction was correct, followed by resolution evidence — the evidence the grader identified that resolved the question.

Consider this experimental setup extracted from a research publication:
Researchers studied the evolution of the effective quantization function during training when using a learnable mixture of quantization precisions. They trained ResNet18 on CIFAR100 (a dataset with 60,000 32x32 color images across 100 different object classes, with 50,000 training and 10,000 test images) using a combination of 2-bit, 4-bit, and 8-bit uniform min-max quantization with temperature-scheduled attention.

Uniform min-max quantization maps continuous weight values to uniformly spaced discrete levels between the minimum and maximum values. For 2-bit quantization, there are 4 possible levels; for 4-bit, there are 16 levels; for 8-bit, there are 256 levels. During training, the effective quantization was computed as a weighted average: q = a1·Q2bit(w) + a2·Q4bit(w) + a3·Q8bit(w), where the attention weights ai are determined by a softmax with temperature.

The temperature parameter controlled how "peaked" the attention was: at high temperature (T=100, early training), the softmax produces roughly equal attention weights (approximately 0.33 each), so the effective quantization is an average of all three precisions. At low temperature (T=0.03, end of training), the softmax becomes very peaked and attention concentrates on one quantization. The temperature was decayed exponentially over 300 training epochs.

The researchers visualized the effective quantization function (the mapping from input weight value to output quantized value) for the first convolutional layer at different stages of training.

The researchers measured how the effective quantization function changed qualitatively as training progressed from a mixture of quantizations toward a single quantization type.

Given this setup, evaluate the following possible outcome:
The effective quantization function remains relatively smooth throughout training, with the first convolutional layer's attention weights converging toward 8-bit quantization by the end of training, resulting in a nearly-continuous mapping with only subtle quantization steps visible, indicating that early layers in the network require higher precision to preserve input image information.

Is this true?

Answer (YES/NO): NO